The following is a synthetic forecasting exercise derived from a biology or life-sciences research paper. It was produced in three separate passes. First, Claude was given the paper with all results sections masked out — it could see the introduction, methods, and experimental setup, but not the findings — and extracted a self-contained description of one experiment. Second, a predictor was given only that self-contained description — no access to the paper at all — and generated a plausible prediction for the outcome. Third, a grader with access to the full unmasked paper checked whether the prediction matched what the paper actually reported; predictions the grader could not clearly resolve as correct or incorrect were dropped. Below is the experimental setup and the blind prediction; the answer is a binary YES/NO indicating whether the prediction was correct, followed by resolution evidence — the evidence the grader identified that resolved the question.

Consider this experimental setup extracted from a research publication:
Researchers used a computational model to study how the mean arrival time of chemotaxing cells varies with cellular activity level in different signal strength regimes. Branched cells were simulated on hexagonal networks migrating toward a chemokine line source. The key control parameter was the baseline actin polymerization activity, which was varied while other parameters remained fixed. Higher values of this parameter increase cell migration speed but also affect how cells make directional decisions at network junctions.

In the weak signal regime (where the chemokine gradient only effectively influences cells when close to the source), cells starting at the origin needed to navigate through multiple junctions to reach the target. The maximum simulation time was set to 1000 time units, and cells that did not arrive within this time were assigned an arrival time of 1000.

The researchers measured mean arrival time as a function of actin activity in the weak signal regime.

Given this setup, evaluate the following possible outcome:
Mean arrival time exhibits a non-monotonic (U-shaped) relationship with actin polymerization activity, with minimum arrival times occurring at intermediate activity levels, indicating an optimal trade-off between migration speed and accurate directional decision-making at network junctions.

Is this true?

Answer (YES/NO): NO